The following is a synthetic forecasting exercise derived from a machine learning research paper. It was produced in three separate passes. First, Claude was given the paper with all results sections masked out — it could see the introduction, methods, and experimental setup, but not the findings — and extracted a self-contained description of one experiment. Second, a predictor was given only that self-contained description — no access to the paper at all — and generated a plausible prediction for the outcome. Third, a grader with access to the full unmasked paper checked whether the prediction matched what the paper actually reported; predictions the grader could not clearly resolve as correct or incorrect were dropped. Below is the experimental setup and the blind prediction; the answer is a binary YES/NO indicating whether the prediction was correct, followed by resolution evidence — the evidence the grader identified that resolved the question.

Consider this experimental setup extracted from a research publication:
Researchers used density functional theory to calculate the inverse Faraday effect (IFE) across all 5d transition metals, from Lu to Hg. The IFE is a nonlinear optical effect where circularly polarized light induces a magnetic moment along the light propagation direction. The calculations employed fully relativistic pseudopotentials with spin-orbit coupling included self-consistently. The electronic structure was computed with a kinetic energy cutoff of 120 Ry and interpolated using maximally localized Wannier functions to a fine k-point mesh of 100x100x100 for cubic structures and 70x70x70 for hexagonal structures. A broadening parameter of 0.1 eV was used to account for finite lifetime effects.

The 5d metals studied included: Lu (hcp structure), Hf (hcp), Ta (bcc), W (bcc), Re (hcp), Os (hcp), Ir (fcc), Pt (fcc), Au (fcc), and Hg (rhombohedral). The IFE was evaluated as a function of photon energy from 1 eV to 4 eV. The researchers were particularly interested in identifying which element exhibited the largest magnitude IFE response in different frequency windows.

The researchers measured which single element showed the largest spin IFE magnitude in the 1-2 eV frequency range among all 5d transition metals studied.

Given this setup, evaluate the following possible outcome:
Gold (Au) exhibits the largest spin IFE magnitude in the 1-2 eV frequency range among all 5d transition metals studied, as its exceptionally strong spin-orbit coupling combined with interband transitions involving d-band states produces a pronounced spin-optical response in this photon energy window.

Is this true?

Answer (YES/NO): NO